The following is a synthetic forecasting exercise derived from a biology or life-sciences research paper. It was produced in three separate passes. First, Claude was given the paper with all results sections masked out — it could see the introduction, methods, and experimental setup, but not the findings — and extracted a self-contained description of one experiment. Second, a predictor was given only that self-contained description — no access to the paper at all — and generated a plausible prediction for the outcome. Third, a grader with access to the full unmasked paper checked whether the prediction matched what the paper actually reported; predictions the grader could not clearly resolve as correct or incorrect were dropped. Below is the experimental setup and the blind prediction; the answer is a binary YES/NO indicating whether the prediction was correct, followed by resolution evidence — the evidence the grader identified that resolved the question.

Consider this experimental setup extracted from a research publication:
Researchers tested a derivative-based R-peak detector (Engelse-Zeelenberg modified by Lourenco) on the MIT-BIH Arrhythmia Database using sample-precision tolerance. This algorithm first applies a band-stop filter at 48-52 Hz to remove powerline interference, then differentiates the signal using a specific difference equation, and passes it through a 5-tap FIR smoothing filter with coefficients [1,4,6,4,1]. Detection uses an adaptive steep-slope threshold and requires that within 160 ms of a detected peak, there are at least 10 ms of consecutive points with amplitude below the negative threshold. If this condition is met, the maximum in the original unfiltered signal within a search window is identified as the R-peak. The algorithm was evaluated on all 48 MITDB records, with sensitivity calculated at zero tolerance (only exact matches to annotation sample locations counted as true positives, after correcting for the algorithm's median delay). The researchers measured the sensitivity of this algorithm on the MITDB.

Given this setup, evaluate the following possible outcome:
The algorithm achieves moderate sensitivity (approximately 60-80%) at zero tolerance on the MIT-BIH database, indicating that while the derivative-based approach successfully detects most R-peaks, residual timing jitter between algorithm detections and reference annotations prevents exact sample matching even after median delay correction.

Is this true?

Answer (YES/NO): NO